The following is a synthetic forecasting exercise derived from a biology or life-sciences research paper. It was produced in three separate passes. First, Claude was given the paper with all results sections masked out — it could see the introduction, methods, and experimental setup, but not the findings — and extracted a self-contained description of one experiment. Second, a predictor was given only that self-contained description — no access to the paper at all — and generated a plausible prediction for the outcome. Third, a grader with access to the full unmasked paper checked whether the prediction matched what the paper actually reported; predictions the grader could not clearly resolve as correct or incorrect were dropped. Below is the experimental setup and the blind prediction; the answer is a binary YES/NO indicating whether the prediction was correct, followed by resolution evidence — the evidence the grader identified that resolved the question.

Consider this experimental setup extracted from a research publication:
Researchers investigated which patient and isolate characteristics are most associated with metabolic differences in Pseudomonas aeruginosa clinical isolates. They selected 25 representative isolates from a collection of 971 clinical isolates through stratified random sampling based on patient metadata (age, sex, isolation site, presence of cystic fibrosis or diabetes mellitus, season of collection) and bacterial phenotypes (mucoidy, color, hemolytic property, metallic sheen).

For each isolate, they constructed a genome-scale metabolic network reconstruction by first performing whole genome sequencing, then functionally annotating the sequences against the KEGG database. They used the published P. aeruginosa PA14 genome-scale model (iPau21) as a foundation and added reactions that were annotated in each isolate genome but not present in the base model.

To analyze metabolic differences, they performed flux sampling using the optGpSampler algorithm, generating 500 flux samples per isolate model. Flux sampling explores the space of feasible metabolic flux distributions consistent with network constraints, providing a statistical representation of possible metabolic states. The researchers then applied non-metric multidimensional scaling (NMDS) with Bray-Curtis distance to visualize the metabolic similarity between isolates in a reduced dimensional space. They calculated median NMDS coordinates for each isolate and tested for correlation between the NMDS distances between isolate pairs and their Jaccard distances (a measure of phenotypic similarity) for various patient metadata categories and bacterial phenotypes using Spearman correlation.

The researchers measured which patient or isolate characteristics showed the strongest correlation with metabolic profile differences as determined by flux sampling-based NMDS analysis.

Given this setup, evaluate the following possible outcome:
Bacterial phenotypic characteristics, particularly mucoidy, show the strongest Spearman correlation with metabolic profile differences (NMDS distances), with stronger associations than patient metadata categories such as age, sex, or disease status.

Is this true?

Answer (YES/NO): NO